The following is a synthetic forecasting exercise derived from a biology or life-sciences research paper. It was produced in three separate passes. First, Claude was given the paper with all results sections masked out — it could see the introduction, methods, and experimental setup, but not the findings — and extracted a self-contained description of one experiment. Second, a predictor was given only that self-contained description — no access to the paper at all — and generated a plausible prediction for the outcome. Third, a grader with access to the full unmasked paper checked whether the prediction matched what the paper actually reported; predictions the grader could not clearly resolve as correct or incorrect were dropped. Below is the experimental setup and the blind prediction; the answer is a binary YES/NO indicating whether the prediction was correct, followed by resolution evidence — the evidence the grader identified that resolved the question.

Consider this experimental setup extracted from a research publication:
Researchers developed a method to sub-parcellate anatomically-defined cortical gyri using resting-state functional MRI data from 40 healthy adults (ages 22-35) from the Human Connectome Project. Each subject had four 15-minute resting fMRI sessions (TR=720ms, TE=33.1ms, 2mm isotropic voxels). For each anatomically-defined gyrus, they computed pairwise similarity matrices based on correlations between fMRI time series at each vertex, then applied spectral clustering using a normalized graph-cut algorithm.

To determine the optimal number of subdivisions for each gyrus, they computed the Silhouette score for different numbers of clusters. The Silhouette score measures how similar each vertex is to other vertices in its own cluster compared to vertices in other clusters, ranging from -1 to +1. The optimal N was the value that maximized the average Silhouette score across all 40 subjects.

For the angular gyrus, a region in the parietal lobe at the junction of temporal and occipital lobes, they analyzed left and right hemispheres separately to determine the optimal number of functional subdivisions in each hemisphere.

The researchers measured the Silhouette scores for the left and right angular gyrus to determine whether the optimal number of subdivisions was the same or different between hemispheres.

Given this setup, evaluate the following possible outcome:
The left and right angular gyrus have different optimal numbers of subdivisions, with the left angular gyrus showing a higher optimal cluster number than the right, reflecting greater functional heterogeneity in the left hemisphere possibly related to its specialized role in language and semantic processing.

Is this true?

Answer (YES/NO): NO